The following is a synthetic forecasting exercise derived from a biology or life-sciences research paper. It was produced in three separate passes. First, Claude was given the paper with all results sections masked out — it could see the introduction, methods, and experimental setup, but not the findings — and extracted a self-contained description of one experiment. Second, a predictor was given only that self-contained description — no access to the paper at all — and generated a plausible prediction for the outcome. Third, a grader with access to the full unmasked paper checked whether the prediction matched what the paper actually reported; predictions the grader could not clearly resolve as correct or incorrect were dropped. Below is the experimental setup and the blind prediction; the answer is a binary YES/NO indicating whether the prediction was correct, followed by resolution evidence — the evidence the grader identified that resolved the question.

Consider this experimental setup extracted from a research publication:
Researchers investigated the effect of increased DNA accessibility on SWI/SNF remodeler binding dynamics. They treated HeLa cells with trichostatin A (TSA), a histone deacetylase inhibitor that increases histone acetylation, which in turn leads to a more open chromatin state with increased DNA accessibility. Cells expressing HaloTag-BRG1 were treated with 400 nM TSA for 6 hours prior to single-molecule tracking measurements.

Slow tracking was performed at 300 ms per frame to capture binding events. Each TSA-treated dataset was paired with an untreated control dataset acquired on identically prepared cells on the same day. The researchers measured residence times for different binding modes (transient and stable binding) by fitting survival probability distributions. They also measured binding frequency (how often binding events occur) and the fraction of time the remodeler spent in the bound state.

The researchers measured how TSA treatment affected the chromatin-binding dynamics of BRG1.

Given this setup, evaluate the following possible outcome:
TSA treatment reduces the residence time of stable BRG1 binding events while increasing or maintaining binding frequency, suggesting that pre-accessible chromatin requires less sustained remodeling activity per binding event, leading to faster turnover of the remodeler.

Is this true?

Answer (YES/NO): YES